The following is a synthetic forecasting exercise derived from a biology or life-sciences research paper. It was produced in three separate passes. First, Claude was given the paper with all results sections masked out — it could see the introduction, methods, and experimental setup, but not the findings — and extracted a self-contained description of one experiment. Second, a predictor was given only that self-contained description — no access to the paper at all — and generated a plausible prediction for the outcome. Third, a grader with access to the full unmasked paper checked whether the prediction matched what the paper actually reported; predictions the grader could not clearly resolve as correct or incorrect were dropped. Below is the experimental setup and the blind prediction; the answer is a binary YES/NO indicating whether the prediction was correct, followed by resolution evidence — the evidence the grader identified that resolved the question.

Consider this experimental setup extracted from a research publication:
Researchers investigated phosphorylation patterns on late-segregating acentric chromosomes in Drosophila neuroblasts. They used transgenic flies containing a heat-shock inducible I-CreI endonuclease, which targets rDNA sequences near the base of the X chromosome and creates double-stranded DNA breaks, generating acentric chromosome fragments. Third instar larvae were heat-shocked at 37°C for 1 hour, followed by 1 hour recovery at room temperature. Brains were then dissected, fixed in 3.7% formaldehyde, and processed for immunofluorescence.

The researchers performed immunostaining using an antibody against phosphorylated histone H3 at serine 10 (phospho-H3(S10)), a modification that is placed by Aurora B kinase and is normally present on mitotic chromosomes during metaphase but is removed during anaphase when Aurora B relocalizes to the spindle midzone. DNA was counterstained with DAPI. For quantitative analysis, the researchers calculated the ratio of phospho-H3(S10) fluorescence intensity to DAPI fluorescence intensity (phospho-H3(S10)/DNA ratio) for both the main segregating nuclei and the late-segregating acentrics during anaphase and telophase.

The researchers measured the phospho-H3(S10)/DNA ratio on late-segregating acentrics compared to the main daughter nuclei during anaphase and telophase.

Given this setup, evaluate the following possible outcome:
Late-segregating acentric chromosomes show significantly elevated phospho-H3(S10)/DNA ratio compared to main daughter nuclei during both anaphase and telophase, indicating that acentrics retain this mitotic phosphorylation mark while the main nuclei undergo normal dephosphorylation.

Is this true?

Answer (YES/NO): YES